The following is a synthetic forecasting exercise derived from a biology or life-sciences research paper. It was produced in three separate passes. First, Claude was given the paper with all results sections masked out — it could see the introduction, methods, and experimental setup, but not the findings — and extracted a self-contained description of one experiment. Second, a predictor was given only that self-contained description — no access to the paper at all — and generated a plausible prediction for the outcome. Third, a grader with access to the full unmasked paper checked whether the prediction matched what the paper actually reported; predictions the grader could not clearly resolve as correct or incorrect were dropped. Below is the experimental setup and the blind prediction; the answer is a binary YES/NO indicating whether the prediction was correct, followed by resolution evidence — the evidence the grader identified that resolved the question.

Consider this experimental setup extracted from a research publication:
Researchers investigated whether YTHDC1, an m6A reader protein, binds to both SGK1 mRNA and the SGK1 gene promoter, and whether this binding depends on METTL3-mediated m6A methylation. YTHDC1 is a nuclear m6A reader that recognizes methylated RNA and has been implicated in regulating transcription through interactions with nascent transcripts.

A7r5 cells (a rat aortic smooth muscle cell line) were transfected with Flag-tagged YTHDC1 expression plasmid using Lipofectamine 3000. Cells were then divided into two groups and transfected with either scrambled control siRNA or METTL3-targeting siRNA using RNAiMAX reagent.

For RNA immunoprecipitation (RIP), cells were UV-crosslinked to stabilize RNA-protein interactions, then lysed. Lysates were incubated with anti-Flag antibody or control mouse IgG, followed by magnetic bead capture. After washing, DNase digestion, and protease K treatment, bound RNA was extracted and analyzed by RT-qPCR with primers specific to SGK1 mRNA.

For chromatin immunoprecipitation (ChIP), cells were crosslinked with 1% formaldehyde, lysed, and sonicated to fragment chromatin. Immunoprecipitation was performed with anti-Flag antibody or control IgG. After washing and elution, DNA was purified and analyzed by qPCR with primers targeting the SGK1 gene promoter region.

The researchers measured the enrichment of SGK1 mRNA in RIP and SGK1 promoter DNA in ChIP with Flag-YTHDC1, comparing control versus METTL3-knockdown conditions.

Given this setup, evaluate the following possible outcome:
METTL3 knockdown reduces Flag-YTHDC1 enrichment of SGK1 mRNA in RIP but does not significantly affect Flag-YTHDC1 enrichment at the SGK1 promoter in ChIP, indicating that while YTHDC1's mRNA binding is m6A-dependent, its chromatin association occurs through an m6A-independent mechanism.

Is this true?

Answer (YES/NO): NO